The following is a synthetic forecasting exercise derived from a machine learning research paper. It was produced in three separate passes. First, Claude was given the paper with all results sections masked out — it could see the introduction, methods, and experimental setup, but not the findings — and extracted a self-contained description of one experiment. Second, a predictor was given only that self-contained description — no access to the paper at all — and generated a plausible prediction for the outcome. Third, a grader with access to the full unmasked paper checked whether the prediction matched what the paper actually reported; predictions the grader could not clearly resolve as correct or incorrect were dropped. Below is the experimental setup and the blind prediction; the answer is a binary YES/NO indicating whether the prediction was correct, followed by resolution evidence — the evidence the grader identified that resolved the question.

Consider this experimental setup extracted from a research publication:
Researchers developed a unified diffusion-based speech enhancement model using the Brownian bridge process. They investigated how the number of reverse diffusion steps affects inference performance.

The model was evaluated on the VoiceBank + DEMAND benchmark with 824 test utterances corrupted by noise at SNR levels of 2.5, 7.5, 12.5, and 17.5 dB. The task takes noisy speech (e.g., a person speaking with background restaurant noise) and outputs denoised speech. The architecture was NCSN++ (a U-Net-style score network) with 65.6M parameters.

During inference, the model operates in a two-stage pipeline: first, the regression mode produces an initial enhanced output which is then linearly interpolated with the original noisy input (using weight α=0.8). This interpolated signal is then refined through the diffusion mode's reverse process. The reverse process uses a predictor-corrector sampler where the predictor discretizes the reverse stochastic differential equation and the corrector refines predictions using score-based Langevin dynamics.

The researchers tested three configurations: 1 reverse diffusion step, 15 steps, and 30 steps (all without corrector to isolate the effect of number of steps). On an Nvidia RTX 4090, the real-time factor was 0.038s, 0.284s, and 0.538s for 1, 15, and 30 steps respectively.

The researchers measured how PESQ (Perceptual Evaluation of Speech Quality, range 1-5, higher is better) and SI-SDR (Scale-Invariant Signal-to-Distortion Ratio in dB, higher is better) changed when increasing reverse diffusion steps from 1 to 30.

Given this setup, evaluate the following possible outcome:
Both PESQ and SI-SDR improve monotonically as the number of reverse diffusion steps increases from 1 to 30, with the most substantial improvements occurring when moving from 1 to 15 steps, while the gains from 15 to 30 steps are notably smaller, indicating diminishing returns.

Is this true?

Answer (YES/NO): NO